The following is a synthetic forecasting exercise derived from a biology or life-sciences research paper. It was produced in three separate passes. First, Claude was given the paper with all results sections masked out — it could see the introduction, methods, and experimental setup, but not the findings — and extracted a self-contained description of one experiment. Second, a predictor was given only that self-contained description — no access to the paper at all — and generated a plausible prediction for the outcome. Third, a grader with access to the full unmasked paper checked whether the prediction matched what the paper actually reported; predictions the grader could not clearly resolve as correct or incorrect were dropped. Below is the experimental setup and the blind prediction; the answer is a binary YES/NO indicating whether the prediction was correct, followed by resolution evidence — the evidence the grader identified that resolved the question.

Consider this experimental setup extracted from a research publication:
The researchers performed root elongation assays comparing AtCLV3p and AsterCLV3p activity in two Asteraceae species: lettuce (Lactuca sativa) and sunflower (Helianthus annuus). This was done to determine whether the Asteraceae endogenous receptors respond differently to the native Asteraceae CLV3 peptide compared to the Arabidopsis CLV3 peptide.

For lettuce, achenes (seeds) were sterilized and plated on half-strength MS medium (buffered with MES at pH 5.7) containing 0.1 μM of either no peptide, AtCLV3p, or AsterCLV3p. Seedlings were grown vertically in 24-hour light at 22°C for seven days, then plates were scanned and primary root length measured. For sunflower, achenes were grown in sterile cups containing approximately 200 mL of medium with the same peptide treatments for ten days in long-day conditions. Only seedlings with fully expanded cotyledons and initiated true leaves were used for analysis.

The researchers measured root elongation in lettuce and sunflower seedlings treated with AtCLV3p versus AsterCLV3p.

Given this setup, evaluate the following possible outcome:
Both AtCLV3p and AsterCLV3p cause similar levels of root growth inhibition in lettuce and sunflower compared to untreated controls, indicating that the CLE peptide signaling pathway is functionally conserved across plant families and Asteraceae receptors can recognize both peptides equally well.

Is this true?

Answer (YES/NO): NO